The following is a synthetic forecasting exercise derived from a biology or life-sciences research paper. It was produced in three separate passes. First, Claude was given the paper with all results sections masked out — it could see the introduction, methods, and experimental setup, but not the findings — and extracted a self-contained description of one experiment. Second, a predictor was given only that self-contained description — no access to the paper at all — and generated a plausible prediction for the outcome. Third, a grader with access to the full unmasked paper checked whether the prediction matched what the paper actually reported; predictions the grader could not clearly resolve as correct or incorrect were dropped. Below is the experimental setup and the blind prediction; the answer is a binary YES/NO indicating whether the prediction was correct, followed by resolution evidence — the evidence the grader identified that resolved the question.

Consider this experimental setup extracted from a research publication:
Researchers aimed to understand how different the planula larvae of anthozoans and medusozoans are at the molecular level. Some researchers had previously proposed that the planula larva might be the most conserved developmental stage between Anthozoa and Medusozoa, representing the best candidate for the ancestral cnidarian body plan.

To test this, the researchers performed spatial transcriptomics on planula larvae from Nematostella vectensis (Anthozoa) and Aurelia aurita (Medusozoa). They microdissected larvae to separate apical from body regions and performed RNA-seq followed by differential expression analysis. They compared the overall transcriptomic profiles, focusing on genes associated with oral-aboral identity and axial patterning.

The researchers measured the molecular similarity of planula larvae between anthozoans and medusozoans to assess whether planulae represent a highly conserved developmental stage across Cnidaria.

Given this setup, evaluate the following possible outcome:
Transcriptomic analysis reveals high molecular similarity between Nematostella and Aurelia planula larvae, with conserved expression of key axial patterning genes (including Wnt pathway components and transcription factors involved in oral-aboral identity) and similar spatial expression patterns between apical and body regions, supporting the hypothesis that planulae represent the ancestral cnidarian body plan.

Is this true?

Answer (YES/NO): NO